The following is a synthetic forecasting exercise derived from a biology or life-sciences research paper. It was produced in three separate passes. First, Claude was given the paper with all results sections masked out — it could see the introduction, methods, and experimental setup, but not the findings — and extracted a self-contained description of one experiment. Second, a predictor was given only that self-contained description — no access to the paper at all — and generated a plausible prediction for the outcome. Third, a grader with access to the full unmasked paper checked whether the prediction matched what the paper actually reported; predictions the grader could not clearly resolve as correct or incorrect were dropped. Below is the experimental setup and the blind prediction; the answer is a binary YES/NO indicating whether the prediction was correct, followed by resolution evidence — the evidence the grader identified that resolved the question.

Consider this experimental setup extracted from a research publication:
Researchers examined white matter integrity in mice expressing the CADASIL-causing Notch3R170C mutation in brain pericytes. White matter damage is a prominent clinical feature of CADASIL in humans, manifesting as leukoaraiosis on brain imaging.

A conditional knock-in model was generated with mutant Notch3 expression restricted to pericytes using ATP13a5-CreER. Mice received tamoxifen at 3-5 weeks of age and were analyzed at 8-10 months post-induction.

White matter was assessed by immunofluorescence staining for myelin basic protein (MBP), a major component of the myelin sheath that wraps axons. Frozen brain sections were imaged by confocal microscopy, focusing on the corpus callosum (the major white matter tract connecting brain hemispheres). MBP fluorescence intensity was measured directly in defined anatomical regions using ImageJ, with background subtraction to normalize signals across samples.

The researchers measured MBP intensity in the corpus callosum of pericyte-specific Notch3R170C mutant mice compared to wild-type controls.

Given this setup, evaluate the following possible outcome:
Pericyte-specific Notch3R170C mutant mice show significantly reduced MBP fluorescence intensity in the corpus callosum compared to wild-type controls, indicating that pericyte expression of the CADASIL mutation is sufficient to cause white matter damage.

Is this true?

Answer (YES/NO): YES